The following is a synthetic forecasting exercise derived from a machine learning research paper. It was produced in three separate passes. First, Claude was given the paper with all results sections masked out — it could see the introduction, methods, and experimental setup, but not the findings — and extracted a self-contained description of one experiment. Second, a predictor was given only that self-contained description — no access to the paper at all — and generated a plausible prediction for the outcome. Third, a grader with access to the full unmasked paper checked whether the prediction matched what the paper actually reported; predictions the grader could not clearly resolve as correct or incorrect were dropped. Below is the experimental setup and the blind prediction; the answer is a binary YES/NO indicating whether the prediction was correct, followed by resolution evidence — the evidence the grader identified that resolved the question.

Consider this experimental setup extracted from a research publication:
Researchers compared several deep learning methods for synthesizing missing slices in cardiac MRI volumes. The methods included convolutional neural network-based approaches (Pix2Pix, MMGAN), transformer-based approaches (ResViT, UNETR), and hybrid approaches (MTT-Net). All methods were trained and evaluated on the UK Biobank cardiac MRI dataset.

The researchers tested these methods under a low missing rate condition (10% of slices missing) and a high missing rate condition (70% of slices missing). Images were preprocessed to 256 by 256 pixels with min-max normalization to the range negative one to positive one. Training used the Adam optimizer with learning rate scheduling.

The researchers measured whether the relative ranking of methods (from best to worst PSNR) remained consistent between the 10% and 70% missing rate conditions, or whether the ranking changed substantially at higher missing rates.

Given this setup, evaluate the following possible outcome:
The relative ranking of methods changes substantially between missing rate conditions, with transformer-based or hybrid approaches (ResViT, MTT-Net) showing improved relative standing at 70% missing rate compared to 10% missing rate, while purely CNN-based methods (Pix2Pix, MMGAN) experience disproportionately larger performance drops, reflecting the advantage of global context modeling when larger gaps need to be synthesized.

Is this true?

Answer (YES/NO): NO